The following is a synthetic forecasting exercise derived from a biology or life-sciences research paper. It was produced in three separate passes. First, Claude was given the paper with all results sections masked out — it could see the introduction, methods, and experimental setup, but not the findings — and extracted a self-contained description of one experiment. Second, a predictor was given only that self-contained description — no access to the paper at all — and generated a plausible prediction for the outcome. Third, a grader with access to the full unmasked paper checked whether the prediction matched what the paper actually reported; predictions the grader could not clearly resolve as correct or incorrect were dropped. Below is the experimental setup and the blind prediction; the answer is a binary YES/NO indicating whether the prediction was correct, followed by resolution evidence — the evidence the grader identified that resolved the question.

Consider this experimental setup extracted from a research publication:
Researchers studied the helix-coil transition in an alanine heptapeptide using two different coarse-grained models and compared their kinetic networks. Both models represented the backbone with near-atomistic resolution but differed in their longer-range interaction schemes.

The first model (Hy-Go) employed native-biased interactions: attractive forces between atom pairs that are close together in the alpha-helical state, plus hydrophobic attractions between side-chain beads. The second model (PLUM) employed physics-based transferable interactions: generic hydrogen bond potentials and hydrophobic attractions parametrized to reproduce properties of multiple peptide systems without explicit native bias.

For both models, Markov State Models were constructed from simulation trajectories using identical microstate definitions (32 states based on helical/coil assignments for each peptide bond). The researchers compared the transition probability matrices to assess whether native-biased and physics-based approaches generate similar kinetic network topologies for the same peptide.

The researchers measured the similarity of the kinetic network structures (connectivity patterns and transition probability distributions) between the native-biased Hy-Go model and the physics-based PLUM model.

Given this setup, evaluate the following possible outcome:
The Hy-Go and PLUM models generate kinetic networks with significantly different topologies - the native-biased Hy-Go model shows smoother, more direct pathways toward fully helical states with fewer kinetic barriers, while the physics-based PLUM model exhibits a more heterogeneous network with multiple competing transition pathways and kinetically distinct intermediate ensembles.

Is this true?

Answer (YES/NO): NO